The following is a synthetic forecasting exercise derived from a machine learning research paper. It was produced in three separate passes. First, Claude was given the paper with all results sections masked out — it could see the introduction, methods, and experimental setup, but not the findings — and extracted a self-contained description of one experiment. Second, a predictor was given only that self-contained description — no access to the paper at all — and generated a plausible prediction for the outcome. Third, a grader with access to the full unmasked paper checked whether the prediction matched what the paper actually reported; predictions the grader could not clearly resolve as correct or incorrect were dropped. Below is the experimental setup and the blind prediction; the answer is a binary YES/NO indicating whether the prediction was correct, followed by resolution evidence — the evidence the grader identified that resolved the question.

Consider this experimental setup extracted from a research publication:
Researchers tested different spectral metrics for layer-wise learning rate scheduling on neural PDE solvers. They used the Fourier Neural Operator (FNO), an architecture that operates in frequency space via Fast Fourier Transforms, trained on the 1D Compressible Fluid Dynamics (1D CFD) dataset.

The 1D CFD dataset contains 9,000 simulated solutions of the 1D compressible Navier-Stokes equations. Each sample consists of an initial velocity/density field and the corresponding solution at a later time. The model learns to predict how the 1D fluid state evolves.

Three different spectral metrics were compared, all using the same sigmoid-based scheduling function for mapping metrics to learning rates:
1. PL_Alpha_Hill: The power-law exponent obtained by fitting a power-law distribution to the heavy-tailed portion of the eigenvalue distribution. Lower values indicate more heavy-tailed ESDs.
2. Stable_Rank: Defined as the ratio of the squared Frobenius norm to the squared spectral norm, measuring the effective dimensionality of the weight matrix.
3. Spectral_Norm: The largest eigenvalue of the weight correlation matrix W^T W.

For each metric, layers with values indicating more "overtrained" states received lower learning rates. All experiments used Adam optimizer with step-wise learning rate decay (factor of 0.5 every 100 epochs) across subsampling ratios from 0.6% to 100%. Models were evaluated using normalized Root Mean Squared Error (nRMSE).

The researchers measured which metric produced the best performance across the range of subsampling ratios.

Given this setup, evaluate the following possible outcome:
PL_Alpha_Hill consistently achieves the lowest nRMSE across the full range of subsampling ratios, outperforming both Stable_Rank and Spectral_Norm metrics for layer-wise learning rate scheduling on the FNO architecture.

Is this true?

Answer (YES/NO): NO